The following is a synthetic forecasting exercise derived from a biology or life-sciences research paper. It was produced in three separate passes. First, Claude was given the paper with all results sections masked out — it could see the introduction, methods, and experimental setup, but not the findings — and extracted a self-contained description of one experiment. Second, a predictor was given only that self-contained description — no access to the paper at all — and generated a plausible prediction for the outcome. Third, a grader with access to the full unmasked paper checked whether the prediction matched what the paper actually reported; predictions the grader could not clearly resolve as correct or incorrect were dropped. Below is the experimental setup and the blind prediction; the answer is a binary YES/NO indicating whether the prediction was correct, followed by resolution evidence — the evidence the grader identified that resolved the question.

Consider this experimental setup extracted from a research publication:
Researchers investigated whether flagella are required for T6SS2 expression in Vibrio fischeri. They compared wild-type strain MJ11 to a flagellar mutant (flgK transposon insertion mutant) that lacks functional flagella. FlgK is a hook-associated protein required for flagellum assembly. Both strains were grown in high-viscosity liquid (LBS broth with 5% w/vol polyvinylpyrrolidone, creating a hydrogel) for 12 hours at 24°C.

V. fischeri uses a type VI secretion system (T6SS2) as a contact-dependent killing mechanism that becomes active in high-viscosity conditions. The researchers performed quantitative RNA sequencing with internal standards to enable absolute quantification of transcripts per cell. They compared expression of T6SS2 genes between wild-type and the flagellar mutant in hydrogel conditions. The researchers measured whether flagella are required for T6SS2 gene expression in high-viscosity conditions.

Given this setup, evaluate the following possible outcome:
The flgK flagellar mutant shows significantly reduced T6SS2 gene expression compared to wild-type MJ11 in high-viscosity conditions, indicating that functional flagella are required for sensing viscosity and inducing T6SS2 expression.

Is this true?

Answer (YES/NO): NO